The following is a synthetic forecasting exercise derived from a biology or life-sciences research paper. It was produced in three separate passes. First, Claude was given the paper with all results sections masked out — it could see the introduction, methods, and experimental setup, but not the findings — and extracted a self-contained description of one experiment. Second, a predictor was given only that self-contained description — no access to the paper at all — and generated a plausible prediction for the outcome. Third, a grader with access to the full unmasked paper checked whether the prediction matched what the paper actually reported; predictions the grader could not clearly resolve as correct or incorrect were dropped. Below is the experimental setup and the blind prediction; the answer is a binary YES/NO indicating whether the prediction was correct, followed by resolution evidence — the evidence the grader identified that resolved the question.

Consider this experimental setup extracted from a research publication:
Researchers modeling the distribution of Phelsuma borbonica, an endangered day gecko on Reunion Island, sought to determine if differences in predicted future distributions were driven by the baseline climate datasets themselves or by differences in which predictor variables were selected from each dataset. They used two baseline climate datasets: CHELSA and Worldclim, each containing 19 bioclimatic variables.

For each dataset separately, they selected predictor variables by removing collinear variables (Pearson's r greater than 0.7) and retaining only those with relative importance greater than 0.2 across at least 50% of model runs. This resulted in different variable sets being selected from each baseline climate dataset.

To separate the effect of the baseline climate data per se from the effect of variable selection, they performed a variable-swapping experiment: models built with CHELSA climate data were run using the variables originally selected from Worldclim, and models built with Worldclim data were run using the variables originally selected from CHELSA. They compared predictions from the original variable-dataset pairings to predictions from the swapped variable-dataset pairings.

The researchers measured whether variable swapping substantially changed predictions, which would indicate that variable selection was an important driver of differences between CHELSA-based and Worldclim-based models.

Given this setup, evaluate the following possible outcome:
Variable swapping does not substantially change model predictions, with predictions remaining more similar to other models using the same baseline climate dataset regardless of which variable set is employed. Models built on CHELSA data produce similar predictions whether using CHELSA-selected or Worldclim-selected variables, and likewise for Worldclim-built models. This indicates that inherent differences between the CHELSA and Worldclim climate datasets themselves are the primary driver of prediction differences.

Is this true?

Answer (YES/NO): YES